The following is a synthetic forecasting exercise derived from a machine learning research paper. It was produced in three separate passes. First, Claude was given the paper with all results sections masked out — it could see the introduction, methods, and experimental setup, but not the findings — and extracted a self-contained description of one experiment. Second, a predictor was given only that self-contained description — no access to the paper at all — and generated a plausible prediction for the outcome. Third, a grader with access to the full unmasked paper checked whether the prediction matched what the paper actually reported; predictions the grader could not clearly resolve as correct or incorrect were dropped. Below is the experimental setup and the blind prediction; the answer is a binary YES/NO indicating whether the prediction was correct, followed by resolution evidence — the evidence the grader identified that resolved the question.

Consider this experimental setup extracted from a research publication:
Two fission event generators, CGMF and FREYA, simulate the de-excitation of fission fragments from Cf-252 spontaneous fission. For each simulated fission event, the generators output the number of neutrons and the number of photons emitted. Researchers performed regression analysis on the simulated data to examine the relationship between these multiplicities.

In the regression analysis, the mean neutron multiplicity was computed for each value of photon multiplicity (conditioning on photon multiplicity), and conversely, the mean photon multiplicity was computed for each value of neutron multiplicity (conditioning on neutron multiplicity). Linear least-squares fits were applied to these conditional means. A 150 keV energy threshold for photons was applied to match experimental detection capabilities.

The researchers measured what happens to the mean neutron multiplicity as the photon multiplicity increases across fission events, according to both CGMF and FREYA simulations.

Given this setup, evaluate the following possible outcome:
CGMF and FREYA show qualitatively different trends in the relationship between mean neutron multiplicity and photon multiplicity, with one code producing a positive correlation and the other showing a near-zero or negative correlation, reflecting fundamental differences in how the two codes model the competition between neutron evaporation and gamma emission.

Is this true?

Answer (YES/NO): NO